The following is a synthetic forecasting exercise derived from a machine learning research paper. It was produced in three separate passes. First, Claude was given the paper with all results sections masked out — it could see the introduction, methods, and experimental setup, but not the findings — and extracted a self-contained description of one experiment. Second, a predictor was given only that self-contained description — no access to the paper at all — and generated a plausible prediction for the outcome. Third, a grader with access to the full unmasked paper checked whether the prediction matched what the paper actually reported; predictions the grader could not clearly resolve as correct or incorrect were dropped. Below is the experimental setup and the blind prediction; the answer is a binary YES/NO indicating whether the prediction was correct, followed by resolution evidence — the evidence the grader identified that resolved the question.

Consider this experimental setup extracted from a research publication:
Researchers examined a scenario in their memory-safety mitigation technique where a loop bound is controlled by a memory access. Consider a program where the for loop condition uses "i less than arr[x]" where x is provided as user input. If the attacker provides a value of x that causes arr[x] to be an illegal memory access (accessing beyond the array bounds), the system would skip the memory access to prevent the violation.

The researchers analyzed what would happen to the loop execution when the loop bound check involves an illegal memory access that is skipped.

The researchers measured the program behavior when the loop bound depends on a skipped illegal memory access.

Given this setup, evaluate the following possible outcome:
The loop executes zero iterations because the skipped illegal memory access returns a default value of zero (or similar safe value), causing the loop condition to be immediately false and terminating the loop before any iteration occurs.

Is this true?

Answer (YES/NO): NO